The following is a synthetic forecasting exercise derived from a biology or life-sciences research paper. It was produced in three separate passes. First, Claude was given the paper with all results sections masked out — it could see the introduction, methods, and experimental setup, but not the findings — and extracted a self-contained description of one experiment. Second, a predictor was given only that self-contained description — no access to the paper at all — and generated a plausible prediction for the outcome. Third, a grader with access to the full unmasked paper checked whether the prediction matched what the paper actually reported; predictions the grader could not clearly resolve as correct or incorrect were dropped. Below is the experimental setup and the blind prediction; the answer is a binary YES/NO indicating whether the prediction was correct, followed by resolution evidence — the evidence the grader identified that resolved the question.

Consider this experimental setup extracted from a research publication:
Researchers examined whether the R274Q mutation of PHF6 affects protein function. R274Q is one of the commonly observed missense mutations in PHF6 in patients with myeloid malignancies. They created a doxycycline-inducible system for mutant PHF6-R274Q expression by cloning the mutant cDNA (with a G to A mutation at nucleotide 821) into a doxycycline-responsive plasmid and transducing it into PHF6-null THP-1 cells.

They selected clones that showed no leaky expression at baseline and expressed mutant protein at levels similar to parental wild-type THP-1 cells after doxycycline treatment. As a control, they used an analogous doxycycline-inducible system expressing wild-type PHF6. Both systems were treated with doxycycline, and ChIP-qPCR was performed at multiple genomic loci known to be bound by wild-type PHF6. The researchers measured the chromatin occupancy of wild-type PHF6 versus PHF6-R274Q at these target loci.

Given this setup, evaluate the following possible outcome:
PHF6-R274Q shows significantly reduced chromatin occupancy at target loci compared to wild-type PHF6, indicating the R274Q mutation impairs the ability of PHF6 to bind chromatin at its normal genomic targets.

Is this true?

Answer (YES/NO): YES